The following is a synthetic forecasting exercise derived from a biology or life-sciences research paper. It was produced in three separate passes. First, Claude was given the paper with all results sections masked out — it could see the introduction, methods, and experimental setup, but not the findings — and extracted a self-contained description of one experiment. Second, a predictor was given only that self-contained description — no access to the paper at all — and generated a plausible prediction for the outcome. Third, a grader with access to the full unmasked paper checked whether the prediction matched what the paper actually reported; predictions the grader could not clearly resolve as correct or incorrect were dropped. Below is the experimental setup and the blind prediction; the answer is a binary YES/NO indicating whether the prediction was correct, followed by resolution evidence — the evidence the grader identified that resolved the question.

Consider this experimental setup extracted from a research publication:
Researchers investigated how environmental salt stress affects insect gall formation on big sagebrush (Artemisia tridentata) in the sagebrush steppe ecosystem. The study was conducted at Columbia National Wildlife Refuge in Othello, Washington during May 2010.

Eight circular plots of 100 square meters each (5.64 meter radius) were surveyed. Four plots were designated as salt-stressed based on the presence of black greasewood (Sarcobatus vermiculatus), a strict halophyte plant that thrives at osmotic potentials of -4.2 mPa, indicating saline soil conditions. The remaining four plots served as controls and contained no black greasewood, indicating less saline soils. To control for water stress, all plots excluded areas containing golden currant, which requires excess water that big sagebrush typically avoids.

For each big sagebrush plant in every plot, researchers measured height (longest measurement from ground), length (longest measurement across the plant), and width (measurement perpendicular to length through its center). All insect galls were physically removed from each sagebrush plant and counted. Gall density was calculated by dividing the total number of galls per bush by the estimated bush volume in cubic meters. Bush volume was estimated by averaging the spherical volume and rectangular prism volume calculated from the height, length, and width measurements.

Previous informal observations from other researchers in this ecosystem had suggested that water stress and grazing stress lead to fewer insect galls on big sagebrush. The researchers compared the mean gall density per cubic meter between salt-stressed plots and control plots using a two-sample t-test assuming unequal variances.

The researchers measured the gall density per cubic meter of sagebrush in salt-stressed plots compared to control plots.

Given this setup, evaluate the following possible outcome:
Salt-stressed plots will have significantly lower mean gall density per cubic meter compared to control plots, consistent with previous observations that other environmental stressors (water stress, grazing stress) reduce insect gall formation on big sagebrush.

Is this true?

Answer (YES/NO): NO